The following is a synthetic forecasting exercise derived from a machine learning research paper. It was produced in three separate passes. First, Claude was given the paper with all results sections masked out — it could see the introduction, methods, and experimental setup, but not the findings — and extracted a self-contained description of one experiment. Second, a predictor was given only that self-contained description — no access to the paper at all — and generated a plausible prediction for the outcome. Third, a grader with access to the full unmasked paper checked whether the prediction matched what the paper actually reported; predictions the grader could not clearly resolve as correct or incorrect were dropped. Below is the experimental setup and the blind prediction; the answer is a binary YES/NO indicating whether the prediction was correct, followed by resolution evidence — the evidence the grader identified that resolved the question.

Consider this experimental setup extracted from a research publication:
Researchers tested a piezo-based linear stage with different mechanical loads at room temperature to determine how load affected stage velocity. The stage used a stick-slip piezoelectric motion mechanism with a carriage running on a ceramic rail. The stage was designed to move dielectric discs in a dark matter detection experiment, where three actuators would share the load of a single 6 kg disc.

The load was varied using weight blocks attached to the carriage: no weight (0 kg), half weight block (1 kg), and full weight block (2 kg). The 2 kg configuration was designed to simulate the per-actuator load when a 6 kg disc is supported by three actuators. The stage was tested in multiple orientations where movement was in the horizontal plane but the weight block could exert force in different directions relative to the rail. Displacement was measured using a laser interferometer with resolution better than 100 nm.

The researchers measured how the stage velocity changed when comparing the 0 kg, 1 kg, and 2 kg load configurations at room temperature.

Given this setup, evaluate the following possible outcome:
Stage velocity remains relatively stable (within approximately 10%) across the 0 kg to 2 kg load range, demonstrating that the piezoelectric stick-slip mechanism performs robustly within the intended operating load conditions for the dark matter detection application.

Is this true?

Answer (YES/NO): NO